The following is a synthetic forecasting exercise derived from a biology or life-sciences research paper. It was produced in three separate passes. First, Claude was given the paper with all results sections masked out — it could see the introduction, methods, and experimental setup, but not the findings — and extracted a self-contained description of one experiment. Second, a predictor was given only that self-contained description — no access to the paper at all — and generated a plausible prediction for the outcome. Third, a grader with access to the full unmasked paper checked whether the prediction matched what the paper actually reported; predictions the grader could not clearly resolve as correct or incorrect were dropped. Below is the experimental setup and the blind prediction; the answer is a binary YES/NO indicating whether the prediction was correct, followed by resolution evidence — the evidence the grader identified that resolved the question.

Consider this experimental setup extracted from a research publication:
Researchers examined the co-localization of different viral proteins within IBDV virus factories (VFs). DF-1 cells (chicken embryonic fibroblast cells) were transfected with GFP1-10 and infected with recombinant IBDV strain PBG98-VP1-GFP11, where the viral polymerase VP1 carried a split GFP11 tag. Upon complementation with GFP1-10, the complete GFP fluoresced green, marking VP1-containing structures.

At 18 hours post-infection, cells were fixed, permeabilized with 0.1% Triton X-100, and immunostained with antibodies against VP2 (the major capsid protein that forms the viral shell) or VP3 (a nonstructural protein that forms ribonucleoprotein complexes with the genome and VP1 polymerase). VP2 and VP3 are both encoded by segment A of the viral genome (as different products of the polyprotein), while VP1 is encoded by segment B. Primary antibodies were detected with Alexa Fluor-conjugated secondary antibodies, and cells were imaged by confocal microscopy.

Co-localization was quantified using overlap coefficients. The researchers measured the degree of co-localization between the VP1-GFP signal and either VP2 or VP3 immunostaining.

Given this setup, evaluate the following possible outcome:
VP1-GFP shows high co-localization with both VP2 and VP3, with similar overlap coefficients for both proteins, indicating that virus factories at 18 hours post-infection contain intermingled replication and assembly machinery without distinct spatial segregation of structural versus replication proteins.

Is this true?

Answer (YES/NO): NO